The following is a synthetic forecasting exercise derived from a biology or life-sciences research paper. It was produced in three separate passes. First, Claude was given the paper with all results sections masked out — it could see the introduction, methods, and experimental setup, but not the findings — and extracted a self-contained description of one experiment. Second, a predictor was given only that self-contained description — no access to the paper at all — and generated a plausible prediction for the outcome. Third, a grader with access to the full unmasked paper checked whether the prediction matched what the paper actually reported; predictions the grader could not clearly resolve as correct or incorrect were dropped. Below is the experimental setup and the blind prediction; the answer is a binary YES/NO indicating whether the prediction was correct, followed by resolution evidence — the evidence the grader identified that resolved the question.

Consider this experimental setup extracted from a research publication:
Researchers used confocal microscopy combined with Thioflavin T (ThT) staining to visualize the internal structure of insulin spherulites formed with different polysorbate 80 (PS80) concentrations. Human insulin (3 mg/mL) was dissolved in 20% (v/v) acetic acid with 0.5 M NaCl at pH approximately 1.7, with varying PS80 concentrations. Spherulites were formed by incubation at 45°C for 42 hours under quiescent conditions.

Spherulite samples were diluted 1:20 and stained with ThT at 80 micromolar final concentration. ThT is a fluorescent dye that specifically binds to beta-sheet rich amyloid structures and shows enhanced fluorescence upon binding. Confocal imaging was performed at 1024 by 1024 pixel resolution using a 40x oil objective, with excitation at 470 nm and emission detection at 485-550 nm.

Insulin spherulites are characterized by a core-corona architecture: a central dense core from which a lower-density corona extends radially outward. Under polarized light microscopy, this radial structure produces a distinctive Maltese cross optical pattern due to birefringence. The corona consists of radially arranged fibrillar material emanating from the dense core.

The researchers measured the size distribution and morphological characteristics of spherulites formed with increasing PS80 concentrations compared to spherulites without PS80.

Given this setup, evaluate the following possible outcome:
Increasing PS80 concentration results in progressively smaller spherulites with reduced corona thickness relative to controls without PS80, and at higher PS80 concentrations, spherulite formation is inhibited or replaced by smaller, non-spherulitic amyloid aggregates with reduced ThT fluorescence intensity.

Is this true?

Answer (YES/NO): NO